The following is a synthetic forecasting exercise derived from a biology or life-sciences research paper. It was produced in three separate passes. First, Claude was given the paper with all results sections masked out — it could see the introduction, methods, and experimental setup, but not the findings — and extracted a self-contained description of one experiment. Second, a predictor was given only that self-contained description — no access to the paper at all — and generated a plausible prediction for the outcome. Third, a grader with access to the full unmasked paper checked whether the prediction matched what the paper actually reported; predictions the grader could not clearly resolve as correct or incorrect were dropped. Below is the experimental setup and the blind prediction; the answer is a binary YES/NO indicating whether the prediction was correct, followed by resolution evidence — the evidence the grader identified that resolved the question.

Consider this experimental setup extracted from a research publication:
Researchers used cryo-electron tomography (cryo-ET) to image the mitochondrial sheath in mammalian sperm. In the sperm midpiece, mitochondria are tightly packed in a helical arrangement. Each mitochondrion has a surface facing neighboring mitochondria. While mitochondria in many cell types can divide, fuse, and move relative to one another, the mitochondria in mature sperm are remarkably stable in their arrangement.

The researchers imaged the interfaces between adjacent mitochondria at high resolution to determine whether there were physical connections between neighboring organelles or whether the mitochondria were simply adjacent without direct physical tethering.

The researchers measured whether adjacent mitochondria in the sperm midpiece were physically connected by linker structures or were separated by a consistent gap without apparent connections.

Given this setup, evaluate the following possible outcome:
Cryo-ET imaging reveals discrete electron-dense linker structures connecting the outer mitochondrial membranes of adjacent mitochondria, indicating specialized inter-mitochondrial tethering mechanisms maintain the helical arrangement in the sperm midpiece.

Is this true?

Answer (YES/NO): YES